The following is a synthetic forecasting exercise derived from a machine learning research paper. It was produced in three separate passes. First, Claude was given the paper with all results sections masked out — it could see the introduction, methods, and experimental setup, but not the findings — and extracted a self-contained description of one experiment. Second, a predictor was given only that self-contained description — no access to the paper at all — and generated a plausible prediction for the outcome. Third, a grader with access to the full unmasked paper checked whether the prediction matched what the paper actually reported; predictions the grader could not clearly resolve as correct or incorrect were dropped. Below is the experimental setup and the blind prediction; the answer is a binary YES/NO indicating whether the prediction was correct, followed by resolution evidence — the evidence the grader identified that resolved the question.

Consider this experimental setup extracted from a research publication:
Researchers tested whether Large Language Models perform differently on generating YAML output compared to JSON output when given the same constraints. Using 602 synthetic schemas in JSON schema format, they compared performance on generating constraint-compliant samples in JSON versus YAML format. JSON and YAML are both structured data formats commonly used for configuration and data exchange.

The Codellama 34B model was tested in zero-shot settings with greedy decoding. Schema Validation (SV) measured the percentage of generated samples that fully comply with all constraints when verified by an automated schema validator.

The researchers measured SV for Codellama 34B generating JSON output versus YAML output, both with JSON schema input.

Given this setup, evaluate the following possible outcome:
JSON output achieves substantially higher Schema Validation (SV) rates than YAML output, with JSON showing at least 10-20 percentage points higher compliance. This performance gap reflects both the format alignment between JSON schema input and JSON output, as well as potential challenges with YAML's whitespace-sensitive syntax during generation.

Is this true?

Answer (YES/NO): YES